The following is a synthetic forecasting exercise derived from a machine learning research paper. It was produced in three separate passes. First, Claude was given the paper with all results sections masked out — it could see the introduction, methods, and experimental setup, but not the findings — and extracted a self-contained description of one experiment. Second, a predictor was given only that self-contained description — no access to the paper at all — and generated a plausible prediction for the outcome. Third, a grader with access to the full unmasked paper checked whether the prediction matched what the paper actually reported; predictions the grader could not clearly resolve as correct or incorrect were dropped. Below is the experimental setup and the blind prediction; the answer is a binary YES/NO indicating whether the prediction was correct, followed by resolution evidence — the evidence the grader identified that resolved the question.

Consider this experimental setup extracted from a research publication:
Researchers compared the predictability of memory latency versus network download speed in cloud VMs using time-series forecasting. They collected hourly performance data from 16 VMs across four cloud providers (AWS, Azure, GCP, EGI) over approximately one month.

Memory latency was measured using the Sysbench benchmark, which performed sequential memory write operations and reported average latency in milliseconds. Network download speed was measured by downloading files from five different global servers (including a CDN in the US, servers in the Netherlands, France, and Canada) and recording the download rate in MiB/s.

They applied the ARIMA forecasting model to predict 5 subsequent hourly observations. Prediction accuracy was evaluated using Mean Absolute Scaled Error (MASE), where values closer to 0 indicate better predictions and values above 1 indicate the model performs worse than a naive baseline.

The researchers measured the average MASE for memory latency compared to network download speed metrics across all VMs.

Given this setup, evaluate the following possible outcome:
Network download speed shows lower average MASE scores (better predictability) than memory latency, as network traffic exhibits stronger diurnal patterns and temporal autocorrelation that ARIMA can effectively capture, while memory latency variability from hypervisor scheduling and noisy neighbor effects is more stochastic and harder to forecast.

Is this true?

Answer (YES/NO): NO